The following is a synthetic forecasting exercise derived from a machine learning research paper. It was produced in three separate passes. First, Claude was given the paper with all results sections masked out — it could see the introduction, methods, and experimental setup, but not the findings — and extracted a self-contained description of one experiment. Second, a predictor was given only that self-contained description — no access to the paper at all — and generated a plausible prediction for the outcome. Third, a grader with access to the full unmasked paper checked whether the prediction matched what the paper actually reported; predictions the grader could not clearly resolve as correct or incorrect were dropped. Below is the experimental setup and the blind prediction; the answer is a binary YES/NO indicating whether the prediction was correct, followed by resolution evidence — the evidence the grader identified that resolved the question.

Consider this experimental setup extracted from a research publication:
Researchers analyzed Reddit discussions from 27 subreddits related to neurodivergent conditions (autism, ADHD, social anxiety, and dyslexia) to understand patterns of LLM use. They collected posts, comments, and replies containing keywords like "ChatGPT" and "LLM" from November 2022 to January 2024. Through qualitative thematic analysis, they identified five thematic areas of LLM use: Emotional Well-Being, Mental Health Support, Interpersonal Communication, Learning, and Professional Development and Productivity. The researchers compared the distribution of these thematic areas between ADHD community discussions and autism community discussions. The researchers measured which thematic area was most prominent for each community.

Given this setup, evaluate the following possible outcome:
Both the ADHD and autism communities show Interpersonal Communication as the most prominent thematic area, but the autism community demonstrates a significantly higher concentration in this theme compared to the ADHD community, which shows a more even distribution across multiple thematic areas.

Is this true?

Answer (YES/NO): NO